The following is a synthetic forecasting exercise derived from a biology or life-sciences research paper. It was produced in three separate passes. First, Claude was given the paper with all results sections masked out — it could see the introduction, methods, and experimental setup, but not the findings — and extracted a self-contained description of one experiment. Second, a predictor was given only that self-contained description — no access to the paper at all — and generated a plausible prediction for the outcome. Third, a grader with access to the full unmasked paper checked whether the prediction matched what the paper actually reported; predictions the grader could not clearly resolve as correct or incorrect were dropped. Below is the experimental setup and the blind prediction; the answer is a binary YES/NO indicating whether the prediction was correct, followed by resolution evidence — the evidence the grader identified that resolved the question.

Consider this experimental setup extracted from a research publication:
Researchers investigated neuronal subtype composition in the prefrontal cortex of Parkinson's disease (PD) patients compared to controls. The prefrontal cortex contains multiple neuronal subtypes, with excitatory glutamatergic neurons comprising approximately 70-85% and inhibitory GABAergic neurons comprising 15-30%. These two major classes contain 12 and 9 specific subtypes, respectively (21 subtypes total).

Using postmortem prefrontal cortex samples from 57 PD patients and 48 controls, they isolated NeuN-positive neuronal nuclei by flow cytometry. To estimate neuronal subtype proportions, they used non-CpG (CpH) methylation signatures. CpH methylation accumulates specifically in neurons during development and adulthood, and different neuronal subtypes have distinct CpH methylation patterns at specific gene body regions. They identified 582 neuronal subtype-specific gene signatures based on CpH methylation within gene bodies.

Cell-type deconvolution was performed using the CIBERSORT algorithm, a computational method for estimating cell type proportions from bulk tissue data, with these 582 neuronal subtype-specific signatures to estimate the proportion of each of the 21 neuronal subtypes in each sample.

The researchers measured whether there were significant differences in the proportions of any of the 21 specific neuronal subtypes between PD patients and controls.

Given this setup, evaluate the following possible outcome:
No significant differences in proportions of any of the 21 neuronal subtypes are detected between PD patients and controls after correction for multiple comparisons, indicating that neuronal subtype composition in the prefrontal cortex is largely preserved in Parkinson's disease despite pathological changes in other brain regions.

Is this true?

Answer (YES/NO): YES